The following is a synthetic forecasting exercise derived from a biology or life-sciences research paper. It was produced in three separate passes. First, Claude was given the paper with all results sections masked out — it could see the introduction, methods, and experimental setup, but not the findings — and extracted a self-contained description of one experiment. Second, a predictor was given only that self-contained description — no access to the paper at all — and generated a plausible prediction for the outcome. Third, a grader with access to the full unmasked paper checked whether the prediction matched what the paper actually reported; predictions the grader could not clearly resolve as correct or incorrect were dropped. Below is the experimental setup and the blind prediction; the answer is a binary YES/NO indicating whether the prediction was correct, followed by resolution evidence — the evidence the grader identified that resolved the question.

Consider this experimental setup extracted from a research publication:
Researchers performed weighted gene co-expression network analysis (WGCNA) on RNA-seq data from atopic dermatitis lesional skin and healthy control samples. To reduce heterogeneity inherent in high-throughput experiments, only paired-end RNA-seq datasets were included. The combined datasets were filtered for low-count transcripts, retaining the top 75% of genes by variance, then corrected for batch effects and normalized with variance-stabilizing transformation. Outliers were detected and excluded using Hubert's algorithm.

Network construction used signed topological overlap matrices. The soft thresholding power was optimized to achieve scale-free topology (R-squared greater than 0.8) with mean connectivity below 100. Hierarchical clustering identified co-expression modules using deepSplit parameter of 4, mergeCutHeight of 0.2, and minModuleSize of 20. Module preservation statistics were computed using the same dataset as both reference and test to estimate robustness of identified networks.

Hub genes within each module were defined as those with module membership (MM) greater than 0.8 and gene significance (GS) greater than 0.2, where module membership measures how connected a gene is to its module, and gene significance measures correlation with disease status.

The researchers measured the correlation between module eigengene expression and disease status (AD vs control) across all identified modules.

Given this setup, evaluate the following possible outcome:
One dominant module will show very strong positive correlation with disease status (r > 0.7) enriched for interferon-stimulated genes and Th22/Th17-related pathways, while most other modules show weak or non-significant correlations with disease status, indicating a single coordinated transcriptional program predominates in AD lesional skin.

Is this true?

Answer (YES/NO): NO